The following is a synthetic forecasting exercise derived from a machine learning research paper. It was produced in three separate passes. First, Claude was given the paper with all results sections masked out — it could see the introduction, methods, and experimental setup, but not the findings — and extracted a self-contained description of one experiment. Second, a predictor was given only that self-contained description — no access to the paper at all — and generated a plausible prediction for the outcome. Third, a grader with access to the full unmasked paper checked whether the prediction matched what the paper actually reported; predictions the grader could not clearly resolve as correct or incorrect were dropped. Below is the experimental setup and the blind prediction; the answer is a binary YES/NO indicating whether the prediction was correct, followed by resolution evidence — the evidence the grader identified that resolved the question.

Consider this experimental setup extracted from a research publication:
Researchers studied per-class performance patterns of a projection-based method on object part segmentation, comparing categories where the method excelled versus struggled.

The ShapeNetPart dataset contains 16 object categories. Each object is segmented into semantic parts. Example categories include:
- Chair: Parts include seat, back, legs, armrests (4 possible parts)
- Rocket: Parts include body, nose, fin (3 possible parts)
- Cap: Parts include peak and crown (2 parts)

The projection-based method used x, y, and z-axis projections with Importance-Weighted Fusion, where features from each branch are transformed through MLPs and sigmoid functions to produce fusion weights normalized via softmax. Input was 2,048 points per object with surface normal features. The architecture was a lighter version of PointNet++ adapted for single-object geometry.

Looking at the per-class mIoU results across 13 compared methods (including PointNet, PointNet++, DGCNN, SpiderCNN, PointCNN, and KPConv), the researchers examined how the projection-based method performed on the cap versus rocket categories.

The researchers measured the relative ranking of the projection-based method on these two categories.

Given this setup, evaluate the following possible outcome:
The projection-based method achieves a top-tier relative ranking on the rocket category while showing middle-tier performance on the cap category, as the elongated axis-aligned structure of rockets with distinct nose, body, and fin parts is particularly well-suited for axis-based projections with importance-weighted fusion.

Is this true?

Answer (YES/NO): NO